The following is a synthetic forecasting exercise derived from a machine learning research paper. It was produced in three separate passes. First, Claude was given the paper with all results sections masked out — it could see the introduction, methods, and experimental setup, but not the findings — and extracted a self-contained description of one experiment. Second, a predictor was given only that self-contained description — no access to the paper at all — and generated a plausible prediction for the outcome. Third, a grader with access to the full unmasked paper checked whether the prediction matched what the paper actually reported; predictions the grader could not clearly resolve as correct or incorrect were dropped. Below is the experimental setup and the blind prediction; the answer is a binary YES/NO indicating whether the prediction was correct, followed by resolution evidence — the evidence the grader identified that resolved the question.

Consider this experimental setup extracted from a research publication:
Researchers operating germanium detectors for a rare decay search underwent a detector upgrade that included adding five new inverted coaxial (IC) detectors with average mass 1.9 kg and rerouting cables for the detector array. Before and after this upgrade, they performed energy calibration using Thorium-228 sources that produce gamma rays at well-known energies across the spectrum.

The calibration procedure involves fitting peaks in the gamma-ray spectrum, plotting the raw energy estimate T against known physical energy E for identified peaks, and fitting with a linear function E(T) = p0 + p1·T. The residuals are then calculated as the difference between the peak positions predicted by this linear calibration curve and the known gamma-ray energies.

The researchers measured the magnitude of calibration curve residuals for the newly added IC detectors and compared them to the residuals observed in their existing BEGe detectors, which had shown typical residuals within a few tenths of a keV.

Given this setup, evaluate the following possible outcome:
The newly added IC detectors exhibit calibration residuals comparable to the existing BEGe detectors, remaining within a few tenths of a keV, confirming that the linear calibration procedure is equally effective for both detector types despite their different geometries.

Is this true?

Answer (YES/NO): NO